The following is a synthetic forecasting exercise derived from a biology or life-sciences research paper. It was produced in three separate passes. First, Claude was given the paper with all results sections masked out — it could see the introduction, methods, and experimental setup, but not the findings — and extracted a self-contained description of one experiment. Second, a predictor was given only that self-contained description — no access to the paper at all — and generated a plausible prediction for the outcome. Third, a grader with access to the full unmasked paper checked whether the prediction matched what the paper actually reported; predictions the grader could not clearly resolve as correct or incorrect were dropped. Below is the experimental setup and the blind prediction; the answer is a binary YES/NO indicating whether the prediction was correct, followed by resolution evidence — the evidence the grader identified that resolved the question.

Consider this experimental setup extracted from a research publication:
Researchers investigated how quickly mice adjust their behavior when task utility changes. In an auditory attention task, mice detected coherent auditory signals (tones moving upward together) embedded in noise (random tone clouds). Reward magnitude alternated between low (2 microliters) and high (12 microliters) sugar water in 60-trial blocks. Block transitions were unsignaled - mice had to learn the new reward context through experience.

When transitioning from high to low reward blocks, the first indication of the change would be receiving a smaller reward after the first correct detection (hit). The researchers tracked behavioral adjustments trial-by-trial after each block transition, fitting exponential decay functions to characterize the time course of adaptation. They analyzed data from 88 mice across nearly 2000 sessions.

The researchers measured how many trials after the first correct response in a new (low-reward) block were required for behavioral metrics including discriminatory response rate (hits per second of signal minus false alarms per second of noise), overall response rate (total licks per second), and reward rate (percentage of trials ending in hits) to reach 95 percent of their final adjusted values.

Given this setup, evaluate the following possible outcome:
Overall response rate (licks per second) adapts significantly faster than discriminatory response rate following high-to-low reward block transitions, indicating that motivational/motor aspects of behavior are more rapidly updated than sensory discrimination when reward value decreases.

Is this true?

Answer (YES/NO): NO